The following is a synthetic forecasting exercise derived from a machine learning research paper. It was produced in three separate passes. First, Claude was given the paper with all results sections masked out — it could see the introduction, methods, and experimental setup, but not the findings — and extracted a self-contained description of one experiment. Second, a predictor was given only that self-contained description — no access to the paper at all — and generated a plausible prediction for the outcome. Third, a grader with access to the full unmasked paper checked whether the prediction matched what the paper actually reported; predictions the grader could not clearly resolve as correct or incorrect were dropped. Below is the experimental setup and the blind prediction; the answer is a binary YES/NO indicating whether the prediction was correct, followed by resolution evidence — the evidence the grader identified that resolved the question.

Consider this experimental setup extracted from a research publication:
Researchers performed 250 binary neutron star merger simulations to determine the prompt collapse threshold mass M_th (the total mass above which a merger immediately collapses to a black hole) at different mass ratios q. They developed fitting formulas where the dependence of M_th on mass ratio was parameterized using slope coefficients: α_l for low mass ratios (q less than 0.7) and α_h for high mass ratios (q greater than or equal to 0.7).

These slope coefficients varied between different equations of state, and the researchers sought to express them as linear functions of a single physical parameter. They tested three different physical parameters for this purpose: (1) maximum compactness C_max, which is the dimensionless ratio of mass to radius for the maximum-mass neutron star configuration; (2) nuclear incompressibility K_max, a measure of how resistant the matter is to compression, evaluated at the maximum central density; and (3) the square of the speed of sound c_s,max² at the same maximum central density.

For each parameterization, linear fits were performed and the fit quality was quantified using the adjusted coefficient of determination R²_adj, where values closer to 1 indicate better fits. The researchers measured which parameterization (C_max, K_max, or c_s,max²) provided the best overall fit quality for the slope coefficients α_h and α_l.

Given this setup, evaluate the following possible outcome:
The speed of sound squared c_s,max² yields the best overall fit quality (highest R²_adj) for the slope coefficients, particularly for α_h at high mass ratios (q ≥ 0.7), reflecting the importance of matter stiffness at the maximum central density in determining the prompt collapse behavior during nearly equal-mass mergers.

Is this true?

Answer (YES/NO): NO